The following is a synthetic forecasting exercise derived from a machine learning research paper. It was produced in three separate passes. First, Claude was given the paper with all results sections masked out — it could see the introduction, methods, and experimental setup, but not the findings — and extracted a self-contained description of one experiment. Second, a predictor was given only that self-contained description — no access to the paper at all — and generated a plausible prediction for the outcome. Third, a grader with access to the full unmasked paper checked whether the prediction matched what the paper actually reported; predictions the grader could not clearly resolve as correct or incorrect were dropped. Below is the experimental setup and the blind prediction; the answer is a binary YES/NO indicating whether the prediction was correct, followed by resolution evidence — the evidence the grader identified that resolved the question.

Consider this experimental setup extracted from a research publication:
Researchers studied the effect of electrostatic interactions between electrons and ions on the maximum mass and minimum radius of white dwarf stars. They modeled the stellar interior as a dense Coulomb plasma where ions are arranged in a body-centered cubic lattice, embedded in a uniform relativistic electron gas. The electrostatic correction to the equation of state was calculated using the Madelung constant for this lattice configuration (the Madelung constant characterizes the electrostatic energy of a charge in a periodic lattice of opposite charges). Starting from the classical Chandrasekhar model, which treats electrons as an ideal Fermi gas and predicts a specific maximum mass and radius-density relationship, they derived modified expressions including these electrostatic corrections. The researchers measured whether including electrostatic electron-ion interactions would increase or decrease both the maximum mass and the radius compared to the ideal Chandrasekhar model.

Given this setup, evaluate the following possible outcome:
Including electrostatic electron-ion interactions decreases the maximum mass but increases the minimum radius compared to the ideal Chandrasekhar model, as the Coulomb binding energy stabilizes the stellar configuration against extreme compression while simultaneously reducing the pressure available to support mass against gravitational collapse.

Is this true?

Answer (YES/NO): NO